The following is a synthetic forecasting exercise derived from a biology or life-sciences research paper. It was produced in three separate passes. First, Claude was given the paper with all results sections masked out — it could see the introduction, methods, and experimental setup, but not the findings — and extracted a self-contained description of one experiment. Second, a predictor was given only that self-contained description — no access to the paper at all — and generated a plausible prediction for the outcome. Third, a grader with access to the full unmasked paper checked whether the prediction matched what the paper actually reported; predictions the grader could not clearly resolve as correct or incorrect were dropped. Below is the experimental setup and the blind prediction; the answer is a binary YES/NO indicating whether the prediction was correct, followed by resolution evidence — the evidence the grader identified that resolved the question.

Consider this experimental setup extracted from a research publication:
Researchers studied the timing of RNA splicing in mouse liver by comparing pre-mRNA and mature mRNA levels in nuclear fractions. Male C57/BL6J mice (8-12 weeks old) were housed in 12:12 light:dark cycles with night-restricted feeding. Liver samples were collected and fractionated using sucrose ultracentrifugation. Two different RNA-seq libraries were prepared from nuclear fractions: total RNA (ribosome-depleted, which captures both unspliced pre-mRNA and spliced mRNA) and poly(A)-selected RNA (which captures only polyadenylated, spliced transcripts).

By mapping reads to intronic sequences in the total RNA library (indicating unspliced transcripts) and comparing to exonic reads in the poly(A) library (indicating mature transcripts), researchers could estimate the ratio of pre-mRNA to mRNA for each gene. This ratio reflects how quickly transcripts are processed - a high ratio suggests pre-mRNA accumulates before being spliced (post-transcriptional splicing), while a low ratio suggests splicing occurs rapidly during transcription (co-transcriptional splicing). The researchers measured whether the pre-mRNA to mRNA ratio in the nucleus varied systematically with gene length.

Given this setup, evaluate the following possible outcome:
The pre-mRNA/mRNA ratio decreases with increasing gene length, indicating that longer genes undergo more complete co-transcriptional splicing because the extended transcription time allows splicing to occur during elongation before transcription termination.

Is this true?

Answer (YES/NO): YES